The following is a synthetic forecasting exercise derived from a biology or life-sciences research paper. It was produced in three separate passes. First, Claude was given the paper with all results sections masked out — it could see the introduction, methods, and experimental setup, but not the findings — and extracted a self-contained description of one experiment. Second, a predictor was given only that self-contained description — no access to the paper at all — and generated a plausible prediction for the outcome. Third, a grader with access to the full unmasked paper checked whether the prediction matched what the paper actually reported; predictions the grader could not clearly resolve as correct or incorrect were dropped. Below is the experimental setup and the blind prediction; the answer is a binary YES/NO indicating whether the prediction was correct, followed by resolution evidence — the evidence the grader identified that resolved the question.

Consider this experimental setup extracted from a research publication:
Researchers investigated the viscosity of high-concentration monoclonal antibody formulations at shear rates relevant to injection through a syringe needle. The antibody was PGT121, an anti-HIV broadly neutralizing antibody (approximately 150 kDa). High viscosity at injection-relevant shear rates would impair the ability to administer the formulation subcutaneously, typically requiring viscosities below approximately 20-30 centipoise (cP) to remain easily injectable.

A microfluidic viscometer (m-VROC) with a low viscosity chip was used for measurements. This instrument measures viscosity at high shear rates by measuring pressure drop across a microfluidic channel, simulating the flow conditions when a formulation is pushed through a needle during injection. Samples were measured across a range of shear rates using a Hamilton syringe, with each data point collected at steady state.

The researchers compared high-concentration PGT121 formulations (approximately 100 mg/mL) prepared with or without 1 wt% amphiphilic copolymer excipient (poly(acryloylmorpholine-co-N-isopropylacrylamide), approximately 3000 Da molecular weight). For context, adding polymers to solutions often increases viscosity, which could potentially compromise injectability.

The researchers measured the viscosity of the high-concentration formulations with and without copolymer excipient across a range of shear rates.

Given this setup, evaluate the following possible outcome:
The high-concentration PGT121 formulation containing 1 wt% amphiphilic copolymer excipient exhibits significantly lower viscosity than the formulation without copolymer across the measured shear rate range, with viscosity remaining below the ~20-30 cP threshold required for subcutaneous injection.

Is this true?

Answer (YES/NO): NO